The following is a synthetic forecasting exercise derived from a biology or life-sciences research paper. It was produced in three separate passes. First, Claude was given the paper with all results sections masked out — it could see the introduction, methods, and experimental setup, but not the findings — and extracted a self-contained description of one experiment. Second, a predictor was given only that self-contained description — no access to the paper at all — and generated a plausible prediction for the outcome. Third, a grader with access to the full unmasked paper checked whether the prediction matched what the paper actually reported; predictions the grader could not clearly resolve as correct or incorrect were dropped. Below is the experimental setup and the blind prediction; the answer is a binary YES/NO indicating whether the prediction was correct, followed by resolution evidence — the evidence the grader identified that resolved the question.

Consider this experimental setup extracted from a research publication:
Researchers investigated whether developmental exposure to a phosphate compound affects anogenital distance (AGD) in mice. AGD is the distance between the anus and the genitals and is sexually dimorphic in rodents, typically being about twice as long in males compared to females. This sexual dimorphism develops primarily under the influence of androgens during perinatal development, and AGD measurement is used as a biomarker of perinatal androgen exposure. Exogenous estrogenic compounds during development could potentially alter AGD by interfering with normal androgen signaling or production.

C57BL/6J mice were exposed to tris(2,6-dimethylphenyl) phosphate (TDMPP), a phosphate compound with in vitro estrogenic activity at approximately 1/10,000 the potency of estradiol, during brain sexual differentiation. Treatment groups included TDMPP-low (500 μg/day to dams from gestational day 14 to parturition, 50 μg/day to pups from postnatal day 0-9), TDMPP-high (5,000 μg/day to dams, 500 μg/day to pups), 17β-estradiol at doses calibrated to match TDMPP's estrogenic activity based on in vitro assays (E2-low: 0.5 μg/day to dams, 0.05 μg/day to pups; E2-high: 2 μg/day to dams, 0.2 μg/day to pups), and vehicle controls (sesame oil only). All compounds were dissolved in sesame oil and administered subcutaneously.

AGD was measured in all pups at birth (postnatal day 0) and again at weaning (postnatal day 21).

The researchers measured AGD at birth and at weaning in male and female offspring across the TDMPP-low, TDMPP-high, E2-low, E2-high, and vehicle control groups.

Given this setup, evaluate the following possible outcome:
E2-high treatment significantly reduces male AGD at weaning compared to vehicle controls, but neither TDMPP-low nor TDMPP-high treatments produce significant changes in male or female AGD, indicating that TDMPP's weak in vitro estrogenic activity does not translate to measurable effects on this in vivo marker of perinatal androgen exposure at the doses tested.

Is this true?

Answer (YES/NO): NO